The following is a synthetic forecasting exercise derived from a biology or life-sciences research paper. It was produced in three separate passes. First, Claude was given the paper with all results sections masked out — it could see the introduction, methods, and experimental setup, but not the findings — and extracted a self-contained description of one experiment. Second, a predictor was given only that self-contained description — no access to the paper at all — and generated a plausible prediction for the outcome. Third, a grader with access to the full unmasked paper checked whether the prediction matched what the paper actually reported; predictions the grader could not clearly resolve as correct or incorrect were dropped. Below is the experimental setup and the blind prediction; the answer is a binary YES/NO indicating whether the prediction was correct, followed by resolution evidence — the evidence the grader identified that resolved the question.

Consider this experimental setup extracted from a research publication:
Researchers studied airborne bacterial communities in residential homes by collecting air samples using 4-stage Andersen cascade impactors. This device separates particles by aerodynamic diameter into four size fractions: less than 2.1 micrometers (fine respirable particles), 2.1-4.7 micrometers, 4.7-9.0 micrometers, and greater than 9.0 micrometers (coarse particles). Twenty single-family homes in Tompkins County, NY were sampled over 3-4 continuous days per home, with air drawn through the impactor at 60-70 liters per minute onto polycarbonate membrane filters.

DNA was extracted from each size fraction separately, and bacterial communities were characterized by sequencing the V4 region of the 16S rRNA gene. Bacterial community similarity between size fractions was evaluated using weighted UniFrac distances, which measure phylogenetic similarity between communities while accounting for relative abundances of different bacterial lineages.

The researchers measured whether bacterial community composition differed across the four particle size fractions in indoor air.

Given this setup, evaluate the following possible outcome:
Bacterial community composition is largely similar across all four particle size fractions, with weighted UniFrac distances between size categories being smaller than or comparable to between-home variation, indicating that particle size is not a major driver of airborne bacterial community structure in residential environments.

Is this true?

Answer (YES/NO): NO